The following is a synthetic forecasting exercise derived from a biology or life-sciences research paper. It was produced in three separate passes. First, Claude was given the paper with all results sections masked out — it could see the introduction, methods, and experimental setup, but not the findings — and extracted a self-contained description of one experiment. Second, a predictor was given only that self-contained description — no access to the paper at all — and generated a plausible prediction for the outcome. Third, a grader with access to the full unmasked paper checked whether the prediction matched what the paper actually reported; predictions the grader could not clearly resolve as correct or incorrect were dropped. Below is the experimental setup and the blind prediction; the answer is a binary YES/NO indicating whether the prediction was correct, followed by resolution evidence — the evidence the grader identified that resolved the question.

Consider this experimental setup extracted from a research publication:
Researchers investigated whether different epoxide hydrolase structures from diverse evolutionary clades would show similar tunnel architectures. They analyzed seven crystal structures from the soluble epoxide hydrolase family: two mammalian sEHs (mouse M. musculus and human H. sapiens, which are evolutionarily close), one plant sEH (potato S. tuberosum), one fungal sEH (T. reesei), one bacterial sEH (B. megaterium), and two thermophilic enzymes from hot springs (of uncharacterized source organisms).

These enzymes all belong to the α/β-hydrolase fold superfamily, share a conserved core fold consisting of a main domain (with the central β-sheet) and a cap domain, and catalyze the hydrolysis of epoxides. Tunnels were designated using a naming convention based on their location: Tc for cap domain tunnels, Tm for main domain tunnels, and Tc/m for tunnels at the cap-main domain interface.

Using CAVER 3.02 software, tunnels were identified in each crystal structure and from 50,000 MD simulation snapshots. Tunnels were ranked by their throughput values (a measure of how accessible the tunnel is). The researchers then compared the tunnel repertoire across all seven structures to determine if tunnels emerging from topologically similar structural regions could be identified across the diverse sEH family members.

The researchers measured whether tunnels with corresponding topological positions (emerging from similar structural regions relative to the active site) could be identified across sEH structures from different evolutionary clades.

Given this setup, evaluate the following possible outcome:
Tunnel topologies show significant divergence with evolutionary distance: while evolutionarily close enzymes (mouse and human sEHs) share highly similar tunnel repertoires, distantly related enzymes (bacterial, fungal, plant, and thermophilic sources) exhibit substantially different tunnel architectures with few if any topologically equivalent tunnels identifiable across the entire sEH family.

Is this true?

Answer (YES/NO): NO